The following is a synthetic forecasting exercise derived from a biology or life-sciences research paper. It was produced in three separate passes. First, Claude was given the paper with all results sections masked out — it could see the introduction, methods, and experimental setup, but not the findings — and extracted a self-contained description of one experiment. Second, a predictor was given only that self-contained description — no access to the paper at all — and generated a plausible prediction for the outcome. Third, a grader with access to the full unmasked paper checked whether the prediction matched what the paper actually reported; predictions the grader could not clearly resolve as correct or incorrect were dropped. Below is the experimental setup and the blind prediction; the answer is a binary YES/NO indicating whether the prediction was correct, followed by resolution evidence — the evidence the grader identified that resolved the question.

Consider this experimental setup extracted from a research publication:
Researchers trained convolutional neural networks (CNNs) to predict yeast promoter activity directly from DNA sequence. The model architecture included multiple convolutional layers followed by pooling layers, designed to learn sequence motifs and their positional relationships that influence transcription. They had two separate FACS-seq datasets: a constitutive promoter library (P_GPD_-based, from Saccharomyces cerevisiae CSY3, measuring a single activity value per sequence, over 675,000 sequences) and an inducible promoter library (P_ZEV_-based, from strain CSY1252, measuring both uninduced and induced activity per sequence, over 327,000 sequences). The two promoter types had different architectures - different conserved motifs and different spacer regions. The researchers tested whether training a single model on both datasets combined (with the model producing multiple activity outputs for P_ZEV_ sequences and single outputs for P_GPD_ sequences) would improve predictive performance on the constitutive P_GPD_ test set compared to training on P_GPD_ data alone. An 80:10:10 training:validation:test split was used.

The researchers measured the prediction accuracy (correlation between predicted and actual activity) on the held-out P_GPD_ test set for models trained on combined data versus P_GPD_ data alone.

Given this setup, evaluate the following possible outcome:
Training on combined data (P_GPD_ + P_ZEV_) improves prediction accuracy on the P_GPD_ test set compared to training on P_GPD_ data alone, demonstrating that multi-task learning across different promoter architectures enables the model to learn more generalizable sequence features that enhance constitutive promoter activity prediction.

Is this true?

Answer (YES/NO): YES